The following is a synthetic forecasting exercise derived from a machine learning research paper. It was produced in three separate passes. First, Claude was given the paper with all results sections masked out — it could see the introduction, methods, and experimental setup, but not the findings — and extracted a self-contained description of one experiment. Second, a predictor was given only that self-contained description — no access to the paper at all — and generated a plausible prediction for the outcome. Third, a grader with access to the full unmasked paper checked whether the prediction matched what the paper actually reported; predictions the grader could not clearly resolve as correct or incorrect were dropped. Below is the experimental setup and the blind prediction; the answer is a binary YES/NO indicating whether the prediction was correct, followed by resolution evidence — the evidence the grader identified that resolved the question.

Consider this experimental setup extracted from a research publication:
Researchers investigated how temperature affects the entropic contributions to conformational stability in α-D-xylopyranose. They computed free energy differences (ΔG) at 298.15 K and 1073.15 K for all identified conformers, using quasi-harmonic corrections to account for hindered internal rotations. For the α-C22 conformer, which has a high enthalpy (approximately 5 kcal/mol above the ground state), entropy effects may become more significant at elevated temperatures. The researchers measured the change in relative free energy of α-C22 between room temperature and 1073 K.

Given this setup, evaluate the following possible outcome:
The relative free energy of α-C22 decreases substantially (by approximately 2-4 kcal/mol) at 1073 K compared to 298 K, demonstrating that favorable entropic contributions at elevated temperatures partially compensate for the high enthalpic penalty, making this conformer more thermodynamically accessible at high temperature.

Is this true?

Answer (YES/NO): NO